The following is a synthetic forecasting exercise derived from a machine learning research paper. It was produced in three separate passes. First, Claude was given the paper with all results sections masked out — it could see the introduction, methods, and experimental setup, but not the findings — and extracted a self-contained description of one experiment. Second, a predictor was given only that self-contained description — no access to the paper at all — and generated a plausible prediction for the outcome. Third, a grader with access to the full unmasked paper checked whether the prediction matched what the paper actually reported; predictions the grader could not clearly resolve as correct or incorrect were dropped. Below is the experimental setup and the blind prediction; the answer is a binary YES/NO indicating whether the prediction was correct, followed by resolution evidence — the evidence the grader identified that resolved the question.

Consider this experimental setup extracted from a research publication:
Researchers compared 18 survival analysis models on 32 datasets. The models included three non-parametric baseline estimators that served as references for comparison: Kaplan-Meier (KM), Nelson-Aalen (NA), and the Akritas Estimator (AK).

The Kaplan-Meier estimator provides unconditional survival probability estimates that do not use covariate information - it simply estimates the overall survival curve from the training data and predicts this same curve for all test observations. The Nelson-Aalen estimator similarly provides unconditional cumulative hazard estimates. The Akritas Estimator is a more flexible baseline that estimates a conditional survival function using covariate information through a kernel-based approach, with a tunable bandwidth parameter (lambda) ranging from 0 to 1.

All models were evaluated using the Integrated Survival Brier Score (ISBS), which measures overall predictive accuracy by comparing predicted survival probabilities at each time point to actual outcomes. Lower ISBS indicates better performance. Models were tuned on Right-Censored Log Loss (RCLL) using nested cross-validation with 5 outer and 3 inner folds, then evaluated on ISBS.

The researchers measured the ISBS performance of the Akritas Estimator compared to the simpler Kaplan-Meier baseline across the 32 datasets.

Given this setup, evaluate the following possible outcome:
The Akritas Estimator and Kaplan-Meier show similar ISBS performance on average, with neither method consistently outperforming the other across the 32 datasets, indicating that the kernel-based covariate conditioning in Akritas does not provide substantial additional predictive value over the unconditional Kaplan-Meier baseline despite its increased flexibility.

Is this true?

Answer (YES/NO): NO